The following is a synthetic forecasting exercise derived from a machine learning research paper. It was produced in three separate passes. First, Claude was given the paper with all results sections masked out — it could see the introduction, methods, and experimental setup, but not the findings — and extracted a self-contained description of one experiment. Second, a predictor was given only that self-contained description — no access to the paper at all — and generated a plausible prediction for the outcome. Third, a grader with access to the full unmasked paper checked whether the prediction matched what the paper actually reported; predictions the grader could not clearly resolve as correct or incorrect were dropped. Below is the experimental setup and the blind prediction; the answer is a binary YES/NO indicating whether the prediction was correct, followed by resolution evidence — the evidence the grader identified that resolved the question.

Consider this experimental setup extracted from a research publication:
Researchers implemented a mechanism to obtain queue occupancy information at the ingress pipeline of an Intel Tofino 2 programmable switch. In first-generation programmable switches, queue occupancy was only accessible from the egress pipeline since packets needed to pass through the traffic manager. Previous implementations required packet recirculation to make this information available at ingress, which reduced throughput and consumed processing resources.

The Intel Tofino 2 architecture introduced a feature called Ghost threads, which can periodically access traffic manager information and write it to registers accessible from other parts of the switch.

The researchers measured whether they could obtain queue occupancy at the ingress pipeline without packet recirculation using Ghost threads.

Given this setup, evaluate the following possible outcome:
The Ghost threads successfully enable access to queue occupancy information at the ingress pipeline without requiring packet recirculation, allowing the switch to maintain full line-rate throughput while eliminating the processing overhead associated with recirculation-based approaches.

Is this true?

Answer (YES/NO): YES